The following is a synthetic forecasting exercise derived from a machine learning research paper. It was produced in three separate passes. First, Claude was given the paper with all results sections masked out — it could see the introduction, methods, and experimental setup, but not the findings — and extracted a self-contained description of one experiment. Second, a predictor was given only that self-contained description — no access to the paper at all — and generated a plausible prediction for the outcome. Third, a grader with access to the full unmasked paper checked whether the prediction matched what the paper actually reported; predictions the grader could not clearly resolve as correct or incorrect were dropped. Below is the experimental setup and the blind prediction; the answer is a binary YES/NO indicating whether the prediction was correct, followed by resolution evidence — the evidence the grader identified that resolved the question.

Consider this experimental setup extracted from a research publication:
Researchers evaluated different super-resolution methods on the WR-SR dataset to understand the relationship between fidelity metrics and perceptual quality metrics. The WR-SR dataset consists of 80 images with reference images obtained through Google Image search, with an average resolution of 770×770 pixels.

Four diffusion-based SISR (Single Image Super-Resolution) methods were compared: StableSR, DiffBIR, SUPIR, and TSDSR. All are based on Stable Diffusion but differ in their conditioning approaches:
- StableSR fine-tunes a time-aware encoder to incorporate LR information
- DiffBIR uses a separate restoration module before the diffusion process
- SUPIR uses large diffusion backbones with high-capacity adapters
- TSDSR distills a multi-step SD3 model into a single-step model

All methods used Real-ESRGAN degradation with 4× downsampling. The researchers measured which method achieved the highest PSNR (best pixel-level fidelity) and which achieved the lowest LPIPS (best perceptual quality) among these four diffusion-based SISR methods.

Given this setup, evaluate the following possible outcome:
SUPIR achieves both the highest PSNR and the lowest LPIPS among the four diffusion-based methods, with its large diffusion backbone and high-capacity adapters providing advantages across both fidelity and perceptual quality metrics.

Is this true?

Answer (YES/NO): NO